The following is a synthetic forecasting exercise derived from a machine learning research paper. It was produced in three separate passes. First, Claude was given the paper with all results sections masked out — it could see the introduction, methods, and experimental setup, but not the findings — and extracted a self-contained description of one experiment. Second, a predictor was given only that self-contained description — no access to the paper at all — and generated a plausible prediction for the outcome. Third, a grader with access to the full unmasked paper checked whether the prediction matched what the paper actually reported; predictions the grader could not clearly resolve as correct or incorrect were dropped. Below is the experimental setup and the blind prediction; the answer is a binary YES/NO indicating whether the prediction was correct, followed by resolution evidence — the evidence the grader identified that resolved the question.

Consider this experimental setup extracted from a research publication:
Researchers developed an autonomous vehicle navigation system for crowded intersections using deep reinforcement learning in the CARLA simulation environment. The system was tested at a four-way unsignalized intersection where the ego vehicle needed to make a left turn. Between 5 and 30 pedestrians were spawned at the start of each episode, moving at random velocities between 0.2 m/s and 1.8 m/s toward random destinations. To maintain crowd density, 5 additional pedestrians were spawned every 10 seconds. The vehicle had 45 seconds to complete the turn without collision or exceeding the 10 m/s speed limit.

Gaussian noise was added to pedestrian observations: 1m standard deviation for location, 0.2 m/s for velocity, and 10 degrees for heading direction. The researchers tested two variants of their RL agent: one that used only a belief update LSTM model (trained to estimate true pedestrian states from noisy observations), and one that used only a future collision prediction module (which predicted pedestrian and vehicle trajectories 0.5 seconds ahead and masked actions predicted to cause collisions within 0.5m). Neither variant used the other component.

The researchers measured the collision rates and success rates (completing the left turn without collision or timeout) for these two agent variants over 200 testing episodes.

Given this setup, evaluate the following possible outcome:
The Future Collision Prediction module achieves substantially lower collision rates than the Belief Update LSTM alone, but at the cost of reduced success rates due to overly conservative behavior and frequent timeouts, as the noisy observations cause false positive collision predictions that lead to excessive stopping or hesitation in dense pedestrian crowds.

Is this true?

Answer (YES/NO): NO